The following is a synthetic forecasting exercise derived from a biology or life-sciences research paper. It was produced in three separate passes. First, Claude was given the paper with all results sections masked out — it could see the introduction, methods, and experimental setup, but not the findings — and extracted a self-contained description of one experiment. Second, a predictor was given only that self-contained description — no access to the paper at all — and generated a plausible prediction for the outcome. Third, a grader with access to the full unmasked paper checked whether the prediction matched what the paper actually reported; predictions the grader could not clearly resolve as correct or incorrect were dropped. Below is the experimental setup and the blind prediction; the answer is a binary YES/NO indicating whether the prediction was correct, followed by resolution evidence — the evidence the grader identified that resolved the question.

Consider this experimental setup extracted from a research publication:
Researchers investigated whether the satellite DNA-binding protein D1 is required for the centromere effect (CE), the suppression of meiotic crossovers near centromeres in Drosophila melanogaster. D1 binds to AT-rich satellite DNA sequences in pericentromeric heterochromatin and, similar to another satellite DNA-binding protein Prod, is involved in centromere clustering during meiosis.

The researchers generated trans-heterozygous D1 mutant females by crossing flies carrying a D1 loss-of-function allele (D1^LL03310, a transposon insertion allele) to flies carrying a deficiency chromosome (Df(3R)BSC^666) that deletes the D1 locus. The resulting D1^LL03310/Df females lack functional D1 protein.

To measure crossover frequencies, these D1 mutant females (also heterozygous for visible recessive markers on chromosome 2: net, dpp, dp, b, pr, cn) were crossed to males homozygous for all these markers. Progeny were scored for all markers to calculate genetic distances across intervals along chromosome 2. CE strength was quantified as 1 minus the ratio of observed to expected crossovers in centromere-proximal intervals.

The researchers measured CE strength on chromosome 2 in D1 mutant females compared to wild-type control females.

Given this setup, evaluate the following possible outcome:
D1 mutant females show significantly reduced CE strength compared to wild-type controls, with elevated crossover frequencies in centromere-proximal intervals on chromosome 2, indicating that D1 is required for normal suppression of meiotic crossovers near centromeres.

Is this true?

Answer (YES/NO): NO